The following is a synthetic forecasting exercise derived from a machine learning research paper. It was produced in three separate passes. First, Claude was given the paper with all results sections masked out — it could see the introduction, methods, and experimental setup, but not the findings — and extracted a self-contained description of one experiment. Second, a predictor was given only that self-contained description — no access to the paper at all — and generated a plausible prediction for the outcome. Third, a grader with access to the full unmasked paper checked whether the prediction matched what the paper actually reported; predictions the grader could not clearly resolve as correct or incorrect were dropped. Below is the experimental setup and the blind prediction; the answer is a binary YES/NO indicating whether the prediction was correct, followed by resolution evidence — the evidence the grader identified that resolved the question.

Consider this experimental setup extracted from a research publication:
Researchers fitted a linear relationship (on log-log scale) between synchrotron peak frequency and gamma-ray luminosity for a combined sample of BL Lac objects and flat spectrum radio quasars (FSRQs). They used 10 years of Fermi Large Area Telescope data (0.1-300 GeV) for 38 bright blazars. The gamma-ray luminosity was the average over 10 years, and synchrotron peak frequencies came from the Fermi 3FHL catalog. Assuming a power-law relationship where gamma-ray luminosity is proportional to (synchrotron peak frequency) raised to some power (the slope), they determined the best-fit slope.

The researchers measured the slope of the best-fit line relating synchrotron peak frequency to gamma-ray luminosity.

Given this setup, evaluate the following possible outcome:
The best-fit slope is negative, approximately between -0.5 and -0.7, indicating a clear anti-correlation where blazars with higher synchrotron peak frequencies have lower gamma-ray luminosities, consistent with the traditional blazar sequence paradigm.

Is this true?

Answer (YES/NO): NO